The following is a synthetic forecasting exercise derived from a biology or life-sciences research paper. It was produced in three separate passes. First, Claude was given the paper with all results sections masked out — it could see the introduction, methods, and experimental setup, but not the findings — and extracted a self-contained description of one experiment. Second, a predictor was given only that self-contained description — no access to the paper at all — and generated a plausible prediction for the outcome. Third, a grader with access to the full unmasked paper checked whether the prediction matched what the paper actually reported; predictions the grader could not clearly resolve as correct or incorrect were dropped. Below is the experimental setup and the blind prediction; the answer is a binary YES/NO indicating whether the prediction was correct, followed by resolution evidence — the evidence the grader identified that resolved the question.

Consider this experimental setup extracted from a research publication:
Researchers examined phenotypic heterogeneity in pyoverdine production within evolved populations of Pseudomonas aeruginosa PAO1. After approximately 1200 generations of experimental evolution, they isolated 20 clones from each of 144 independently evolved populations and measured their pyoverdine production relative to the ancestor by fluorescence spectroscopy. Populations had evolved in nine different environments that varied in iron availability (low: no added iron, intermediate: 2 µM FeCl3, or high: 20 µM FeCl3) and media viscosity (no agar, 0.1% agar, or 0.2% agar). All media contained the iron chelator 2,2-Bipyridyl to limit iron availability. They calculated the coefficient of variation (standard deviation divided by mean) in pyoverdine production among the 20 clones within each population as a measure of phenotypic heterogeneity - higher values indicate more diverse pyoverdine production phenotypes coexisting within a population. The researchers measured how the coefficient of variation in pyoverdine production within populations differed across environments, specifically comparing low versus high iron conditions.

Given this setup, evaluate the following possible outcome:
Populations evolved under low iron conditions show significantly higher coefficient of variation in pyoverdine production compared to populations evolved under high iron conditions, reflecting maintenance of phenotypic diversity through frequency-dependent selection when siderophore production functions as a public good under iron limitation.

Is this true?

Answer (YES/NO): NO